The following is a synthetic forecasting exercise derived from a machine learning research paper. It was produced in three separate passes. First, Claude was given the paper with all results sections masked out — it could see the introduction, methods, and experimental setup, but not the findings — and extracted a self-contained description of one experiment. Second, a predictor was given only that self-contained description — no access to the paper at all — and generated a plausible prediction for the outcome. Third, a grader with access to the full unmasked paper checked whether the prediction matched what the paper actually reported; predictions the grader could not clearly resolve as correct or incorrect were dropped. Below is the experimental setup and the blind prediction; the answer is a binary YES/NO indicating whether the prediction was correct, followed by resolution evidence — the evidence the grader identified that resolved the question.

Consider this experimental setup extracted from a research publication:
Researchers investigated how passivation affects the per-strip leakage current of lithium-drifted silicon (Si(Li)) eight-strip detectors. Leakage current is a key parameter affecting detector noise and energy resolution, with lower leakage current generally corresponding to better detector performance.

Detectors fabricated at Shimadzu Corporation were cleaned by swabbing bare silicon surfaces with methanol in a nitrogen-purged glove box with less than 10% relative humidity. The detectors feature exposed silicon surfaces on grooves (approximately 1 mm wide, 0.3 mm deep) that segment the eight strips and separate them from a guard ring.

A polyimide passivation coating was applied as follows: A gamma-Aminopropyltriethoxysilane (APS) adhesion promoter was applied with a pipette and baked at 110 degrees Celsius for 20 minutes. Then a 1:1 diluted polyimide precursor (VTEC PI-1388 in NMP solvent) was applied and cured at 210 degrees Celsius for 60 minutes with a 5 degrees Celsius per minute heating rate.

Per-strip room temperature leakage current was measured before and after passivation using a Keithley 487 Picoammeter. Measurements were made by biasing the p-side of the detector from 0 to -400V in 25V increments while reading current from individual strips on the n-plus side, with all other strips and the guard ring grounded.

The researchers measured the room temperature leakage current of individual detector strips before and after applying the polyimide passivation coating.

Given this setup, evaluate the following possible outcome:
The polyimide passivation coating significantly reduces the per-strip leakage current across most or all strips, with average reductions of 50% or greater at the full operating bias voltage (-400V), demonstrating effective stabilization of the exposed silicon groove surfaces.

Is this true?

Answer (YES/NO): NO